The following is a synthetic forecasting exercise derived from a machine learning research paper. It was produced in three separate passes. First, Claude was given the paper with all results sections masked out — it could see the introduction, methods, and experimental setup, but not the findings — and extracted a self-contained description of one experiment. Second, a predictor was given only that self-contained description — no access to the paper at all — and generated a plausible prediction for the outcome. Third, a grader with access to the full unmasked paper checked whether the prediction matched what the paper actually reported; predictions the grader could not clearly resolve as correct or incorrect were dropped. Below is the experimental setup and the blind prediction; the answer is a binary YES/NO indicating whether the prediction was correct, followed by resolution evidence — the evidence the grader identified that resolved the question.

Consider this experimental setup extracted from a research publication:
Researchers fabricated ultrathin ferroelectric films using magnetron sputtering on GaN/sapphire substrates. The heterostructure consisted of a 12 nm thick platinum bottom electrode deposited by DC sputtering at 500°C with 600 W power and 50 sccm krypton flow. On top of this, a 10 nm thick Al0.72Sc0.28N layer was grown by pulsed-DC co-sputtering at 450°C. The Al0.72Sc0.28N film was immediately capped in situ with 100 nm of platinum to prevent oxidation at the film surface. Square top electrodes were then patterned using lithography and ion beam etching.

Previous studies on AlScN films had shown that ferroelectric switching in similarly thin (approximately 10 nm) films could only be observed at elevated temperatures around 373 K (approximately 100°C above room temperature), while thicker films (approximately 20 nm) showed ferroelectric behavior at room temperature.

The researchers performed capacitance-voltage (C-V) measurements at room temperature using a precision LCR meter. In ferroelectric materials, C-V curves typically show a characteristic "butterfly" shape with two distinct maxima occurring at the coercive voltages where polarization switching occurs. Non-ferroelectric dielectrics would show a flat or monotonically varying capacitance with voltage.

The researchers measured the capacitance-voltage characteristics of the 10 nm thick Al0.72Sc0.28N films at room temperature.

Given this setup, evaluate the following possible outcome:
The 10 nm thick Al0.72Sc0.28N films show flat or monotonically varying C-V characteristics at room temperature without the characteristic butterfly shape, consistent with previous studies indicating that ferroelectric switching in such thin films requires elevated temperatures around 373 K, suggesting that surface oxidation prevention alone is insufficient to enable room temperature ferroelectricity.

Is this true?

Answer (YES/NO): NO